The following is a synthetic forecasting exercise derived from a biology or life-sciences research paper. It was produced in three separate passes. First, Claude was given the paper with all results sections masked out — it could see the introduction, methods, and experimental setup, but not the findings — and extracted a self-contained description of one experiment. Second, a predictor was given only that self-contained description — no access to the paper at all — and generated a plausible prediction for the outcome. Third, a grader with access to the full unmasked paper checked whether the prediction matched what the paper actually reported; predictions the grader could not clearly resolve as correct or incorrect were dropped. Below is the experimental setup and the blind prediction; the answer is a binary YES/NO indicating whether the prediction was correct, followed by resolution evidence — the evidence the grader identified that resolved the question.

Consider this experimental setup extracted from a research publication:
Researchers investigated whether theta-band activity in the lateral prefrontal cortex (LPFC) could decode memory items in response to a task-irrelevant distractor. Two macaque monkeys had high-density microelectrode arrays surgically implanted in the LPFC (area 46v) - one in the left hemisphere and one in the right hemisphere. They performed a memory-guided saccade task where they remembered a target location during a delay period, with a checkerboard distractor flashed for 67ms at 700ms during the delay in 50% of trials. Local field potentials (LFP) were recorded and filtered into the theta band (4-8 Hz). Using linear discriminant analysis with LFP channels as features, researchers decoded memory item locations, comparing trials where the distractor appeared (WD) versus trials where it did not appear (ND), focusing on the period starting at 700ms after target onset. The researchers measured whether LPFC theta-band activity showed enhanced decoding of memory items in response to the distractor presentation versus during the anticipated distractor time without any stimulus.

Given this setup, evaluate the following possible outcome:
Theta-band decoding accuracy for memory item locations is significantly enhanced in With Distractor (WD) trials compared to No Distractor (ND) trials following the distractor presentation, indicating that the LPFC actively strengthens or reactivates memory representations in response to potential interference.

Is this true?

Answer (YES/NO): NO